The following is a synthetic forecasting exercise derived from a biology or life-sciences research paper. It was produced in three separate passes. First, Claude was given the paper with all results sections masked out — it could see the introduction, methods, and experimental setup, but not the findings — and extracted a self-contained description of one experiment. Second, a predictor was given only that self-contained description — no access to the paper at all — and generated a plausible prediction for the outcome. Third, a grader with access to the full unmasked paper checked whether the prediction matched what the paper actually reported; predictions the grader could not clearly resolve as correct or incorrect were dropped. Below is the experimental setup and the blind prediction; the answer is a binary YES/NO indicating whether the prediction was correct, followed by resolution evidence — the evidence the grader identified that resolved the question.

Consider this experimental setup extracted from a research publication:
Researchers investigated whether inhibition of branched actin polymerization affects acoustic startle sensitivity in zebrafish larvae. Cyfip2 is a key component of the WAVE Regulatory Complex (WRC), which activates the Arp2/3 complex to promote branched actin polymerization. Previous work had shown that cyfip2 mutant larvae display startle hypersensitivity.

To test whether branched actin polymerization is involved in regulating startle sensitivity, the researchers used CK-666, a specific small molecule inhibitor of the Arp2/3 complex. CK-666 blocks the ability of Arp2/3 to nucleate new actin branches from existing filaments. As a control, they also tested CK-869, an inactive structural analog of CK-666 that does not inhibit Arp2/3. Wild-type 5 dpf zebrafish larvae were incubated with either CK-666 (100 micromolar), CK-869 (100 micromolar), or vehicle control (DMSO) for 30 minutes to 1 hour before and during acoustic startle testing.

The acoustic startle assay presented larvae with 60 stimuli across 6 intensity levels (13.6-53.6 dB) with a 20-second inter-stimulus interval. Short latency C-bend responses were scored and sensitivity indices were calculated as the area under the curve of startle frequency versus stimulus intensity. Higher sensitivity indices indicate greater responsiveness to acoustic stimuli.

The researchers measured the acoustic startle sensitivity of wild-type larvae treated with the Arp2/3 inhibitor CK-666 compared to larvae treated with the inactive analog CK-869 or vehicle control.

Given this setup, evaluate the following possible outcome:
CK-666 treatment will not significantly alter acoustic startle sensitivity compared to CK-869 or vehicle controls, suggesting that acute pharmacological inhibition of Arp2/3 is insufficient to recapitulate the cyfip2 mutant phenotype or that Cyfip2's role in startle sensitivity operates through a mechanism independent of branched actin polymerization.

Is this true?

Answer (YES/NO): NO